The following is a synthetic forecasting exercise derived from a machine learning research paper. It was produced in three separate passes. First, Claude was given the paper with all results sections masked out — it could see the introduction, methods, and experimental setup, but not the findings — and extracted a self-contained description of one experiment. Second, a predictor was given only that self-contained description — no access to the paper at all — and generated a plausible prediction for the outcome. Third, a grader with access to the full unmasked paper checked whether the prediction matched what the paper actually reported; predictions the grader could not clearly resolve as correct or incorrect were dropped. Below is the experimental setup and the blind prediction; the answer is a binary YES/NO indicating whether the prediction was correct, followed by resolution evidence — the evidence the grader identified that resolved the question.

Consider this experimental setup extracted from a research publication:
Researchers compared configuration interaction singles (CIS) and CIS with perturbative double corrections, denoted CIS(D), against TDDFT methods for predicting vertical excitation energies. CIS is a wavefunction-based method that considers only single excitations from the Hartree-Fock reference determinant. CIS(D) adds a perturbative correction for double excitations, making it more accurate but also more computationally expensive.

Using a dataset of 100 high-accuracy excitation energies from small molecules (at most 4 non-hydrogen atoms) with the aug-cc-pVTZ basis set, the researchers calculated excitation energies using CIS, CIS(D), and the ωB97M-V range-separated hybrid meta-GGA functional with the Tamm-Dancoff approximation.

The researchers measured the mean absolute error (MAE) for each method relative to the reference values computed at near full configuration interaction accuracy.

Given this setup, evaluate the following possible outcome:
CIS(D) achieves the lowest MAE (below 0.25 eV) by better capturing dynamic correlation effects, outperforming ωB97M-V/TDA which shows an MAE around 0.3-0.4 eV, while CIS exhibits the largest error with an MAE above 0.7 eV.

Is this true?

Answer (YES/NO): NO